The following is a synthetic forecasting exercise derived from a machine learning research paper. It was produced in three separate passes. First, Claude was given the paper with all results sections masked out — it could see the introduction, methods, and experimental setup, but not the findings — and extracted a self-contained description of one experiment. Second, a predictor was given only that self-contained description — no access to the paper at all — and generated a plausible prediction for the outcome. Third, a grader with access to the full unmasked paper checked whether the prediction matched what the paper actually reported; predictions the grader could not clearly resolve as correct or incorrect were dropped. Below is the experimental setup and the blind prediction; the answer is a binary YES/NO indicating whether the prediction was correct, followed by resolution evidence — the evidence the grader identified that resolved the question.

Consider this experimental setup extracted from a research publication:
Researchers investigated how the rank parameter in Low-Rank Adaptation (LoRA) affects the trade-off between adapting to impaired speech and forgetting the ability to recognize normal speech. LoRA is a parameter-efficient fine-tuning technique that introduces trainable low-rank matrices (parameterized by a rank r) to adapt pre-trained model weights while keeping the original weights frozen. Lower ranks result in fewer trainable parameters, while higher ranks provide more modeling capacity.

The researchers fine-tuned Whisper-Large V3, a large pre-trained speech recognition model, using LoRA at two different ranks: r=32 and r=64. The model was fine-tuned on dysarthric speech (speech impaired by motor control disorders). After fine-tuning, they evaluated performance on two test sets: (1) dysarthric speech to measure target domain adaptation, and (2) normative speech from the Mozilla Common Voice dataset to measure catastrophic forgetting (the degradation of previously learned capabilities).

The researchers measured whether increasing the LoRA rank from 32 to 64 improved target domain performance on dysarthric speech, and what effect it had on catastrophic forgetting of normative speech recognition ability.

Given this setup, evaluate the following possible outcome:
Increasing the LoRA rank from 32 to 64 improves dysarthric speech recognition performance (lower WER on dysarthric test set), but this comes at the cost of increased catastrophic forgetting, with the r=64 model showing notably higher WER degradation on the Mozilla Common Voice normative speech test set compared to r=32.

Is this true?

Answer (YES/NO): NO